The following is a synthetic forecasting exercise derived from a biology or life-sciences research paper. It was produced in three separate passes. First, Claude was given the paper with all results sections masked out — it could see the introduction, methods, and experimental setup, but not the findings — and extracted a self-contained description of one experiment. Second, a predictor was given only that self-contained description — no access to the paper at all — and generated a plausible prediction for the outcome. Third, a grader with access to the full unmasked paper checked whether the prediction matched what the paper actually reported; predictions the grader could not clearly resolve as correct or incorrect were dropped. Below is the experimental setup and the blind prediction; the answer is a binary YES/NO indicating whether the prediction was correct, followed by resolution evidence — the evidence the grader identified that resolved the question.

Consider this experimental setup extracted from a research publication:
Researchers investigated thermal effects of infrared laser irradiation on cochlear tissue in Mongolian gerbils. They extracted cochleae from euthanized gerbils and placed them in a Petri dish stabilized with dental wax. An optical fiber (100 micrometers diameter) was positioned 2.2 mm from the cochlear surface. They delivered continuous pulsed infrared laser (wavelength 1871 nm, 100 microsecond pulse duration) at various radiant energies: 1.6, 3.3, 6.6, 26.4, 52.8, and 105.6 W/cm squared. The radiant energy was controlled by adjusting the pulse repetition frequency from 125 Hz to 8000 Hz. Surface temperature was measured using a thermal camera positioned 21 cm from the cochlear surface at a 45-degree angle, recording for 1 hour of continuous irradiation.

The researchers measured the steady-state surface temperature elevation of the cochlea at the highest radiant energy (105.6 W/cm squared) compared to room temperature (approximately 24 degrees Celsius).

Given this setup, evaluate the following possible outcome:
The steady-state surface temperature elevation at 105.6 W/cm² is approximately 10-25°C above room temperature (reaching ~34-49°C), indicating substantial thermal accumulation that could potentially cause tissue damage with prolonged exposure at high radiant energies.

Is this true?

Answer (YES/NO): YES